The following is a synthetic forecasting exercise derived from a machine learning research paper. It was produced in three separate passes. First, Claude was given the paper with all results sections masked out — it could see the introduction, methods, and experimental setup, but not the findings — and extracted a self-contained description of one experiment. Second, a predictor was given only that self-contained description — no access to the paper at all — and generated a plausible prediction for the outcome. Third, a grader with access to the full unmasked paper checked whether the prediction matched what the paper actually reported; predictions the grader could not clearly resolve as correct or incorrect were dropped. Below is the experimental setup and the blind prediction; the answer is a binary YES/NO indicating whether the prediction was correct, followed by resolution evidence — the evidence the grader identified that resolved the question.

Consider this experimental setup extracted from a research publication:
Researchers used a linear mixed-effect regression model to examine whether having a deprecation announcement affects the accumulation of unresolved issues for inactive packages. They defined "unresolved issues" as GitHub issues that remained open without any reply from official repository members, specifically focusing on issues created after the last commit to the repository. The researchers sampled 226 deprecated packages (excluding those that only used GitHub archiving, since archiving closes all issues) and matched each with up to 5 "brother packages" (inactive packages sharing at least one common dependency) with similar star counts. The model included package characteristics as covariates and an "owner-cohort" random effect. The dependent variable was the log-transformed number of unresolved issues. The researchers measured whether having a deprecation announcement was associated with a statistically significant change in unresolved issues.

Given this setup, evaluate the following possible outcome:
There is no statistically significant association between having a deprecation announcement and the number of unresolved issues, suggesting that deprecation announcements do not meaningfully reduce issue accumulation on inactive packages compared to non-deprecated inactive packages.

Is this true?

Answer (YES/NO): NO